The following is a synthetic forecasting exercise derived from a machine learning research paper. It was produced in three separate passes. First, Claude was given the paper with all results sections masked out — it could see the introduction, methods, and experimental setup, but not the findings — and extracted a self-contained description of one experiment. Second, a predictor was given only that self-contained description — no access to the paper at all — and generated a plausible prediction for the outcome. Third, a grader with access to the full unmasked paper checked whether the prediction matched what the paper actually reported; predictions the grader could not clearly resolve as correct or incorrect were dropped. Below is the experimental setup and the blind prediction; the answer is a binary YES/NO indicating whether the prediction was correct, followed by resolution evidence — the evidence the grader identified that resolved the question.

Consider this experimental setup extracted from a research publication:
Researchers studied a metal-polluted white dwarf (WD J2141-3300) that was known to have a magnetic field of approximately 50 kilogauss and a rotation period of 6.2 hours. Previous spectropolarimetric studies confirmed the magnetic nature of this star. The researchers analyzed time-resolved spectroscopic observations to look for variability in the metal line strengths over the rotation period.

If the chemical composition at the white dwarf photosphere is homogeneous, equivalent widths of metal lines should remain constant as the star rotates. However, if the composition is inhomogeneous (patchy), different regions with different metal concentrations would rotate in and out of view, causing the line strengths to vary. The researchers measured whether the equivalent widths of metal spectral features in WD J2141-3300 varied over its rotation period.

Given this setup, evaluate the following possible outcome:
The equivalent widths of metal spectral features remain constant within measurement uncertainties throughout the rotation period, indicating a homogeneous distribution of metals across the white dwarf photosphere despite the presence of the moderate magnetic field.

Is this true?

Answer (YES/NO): NO